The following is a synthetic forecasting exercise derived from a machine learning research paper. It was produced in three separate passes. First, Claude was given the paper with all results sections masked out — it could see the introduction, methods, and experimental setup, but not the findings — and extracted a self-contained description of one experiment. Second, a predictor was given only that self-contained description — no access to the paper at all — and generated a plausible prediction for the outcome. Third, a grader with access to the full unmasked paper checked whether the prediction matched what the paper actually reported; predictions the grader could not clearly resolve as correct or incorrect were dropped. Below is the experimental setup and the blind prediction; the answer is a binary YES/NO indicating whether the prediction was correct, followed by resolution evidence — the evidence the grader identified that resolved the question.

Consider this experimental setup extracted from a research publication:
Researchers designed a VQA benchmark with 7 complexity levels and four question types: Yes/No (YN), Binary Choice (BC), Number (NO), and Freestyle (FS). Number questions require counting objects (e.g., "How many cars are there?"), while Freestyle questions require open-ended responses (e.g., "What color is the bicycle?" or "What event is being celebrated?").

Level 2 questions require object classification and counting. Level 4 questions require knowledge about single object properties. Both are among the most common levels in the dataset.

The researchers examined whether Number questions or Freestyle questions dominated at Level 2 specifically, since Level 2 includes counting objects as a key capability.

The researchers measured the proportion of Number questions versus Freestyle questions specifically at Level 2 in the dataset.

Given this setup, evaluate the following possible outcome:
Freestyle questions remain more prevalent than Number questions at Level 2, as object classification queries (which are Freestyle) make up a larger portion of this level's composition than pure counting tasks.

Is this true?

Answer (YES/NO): YES